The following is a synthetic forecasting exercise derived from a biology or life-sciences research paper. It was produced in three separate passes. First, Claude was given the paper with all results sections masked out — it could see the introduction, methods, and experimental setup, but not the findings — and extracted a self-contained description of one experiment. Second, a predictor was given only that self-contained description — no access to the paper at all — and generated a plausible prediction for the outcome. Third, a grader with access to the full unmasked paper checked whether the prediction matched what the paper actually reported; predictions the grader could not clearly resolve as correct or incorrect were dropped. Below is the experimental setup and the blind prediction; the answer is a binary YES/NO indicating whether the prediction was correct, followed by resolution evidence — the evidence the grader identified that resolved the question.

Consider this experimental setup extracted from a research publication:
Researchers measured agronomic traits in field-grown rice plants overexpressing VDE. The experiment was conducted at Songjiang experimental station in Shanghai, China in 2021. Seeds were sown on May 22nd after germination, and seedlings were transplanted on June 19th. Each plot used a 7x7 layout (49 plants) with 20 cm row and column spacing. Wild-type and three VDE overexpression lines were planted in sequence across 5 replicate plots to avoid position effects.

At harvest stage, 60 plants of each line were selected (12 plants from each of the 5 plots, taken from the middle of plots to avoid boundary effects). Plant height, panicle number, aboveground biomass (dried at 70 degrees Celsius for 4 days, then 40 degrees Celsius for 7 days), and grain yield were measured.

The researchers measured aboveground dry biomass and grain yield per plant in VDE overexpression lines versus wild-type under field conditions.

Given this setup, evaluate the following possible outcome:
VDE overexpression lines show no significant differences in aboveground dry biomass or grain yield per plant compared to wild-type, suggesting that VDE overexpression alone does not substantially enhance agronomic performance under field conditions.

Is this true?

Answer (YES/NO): NO